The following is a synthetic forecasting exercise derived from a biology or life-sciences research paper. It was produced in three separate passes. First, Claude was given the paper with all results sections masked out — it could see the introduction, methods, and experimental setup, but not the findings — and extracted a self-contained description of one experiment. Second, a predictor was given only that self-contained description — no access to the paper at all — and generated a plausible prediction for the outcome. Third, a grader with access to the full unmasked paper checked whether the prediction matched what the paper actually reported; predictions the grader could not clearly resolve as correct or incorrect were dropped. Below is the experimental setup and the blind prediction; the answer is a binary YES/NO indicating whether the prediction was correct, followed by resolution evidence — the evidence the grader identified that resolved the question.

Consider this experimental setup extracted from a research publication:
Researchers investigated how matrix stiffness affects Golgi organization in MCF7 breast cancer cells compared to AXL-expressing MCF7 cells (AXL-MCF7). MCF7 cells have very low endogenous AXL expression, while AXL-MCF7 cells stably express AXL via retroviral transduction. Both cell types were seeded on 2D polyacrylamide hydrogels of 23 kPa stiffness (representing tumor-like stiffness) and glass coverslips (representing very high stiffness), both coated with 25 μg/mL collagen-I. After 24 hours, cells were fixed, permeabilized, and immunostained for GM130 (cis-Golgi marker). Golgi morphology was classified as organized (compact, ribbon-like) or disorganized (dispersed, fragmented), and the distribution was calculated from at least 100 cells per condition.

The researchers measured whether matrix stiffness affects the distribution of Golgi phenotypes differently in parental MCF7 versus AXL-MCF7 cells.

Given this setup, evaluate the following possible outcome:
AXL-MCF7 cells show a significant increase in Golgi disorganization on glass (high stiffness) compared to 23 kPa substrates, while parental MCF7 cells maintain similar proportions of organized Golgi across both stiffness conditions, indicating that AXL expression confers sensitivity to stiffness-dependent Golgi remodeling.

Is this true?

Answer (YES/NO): NO